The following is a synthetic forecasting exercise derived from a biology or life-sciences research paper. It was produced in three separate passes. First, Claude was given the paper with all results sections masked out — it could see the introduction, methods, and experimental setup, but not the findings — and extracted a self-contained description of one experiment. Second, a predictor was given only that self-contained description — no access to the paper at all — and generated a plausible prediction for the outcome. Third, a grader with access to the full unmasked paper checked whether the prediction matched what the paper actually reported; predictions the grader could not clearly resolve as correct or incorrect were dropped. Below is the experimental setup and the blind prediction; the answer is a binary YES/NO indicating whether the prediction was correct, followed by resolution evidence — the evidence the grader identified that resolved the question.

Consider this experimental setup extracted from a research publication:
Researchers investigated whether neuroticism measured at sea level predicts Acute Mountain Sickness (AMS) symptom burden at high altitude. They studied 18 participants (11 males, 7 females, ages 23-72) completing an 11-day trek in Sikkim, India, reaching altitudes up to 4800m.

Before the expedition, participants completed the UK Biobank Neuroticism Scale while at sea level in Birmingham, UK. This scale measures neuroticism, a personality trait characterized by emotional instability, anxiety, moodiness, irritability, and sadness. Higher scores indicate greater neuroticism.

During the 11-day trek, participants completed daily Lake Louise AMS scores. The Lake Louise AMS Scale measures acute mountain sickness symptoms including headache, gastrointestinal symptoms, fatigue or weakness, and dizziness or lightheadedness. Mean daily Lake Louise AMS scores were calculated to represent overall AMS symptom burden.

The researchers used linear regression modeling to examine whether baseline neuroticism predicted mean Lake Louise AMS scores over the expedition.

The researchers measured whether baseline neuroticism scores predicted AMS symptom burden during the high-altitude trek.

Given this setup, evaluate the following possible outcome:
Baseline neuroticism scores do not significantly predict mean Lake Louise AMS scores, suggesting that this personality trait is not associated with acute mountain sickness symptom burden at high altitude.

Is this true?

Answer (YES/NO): YES